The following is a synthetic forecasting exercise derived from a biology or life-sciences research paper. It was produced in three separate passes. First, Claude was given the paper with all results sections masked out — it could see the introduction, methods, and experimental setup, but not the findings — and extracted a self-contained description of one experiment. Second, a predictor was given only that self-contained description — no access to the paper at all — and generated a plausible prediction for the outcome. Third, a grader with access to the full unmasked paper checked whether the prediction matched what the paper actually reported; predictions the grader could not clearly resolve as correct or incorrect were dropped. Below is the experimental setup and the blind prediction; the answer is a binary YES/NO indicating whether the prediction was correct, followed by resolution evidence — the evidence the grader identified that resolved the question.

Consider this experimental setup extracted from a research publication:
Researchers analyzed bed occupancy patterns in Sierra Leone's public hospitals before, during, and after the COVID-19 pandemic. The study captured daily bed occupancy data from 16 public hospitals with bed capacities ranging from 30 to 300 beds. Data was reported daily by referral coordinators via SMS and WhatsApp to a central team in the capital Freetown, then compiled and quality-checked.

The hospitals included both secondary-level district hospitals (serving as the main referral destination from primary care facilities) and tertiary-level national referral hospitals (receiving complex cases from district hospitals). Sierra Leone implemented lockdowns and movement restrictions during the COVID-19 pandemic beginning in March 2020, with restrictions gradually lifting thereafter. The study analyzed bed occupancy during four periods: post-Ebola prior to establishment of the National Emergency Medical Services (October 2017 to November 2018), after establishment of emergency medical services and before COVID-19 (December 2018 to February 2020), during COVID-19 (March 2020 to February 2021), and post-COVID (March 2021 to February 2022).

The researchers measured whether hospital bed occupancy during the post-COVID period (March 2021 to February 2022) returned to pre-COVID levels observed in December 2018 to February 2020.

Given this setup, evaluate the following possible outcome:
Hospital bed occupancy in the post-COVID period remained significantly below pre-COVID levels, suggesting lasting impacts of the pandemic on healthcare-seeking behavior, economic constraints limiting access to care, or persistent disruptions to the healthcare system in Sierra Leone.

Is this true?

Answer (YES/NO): YES